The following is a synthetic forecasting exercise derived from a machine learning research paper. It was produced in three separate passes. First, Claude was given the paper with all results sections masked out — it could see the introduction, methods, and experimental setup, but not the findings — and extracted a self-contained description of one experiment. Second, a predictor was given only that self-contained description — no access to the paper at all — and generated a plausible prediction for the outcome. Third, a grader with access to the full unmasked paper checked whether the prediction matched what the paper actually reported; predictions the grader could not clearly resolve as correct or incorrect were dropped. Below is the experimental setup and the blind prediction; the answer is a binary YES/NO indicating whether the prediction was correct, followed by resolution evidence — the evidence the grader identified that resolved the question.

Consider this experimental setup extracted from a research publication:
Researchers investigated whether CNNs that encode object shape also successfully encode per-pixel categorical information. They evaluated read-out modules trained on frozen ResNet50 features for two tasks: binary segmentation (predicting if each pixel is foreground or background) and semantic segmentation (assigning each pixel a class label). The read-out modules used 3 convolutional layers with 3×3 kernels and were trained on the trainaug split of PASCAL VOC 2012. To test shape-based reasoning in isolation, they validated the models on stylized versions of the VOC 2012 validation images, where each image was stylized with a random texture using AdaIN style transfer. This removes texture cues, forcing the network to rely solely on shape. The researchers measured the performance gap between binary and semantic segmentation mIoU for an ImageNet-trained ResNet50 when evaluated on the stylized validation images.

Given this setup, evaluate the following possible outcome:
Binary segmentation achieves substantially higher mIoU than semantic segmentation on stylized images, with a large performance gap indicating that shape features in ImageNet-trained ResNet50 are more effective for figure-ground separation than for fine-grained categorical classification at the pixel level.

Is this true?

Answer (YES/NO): YES